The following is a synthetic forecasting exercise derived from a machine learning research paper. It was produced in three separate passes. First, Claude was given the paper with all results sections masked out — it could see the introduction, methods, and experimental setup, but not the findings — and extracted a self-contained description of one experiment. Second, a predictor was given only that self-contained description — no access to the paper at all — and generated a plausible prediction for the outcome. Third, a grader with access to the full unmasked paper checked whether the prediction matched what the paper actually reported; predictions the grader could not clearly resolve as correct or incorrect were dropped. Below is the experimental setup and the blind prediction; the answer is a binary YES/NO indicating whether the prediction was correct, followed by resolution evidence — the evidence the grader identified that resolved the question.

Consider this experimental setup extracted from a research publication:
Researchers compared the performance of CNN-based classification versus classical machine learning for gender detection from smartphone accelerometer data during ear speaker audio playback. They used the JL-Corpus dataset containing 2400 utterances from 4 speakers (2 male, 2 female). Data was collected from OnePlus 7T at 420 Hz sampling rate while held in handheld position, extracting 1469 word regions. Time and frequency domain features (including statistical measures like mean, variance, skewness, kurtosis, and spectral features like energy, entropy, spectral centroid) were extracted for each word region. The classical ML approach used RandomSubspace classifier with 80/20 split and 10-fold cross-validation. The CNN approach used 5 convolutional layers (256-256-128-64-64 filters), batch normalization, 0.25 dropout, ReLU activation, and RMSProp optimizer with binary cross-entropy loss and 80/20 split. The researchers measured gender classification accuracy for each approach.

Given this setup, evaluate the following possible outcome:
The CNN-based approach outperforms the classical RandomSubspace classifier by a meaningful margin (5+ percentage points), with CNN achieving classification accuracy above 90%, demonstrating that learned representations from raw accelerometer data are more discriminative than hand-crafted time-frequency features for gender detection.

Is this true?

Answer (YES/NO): NO